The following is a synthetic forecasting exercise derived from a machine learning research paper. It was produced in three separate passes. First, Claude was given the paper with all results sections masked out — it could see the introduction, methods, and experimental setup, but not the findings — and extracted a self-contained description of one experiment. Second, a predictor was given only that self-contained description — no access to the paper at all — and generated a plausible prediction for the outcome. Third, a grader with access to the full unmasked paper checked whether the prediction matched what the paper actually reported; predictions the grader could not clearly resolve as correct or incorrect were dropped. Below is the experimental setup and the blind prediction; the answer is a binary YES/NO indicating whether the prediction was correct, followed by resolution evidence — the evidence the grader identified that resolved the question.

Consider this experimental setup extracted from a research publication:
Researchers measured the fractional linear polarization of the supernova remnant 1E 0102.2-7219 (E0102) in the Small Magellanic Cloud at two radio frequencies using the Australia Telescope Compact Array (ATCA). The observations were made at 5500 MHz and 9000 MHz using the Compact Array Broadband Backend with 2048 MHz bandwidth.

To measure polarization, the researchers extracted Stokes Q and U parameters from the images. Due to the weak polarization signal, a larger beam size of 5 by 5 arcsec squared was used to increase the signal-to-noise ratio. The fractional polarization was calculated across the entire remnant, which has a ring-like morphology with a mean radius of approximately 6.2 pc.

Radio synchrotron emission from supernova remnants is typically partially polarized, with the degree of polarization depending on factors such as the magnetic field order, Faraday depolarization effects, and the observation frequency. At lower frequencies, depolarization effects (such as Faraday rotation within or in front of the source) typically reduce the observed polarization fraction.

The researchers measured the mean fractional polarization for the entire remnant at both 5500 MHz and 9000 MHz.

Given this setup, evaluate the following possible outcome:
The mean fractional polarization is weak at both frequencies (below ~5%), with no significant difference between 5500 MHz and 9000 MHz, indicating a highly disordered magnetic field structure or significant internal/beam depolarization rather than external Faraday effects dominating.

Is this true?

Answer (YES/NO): NO